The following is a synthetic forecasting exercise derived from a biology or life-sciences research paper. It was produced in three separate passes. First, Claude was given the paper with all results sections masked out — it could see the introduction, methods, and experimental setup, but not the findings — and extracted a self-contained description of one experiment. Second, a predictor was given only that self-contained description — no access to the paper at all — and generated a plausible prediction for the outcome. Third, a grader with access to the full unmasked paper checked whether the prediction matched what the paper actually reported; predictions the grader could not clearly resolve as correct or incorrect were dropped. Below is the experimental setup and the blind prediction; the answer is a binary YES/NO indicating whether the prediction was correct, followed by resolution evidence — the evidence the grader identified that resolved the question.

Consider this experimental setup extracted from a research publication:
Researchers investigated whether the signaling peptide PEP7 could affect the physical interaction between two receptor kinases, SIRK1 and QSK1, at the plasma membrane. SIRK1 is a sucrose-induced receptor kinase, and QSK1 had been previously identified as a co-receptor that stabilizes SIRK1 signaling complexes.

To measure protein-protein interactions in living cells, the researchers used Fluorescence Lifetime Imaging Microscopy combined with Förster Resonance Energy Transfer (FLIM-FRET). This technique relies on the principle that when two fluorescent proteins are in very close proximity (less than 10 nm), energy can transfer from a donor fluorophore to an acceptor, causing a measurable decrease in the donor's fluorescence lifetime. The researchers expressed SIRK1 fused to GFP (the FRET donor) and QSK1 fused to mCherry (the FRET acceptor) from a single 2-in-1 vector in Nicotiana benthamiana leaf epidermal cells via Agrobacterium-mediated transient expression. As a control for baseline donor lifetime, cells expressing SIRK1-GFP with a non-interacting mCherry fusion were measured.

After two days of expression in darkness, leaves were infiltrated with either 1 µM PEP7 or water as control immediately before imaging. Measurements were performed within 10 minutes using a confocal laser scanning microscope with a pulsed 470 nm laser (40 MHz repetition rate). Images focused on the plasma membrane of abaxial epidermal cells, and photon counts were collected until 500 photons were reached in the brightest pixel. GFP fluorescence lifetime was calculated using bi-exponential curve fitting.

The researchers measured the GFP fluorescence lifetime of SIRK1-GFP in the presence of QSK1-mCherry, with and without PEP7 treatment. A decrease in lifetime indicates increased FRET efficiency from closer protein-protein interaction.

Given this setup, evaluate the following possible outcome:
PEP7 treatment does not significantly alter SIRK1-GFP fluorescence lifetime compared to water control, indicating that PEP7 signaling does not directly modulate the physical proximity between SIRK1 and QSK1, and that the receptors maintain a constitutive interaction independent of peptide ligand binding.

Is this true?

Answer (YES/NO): YES